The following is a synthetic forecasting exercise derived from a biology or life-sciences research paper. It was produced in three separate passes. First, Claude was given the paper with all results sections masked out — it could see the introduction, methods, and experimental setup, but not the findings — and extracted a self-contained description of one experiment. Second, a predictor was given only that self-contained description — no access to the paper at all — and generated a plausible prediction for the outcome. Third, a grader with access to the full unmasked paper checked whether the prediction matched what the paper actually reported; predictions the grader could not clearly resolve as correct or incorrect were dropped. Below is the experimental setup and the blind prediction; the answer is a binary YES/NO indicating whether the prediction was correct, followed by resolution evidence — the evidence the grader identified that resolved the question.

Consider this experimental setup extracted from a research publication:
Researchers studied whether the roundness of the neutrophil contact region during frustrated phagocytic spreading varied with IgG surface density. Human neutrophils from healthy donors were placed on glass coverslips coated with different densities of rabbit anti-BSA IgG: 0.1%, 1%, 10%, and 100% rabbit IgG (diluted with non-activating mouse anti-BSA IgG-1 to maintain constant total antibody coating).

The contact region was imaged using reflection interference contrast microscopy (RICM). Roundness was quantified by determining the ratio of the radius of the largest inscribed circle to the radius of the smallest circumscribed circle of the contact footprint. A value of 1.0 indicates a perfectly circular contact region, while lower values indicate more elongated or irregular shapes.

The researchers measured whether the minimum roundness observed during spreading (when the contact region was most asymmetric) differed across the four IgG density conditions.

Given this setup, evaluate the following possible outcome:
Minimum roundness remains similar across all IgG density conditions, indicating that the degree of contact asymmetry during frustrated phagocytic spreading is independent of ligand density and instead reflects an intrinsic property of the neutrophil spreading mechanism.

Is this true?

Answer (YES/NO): YES